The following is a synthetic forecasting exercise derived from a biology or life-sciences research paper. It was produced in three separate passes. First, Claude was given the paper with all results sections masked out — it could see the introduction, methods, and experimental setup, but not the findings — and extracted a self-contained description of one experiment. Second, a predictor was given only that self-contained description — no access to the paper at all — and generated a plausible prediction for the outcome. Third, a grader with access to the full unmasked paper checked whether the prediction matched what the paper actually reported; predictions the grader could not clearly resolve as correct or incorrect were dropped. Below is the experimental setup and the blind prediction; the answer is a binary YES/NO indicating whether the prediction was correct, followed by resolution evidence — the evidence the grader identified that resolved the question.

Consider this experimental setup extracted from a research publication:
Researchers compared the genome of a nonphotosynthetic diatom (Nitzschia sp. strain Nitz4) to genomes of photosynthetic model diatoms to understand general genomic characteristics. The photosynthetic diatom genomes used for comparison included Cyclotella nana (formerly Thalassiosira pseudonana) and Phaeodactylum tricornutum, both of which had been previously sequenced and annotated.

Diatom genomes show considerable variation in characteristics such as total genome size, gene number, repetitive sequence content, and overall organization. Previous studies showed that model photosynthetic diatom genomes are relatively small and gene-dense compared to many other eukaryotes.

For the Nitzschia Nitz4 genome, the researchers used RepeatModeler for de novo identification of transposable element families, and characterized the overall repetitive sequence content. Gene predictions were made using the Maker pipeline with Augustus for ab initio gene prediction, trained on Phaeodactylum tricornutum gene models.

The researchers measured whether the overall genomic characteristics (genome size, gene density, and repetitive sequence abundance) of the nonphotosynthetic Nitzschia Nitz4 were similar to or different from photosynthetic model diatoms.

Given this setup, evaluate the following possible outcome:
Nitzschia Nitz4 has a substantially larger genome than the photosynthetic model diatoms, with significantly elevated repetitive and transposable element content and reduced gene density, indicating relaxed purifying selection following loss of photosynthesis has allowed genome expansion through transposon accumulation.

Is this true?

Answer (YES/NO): NO